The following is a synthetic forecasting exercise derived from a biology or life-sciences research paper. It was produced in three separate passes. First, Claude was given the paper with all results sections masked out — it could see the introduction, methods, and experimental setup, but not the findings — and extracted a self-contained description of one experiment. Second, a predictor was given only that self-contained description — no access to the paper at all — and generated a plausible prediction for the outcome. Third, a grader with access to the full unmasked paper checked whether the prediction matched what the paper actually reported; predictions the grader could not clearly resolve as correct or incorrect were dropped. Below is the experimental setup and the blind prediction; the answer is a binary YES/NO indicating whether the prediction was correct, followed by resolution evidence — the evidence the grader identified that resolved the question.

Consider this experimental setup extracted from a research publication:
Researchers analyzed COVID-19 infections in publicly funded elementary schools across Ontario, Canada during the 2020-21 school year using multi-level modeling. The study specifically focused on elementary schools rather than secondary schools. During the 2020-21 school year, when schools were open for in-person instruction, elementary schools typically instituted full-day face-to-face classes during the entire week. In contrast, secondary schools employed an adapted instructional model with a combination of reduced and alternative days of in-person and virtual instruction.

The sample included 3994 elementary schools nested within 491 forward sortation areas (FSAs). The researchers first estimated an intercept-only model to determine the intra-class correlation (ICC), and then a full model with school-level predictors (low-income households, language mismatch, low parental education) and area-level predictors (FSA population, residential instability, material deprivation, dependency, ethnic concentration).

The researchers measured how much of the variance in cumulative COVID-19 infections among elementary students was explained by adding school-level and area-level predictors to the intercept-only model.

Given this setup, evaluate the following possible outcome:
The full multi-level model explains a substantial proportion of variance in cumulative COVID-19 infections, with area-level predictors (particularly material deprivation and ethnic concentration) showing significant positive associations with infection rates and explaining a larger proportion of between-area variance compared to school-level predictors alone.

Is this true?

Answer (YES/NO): YES